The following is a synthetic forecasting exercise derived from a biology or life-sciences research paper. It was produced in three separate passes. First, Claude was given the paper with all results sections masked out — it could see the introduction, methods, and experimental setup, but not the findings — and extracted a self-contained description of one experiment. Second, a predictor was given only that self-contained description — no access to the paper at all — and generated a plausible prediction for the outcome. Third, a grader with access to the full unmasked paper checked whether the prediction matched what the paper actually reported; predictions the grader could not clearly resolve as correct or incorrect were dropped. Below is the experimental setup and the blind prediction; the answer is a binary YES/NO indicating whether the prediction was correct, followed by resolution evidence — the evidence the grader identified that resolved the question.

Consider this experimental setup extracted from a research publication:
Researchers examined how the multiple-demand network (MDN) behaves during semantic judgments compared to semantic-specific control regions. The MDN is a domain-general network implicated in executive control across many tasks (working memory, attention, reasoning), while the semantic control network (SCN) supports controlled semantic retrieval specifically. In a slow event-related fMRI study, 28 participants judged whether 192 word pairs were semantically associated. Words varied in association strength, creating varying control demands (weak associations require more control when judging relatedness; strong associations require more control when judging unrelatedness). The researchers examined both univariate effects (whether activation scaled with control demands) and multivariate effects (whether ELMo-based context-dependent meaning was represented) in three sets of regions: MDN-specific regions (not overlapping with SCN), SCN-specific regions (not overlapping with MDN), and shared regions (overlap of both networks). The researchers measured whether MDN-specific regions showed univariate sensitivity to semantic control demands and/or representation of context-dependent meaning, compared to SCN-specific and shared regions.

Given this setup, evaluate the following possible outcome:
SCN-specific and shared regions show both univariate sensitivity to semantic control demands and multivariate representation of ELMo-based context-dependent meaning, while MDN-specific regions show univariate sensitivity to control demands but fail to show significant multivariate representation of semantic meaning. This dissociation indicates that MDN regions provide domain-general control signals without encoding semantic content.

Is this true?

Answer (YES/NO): NO